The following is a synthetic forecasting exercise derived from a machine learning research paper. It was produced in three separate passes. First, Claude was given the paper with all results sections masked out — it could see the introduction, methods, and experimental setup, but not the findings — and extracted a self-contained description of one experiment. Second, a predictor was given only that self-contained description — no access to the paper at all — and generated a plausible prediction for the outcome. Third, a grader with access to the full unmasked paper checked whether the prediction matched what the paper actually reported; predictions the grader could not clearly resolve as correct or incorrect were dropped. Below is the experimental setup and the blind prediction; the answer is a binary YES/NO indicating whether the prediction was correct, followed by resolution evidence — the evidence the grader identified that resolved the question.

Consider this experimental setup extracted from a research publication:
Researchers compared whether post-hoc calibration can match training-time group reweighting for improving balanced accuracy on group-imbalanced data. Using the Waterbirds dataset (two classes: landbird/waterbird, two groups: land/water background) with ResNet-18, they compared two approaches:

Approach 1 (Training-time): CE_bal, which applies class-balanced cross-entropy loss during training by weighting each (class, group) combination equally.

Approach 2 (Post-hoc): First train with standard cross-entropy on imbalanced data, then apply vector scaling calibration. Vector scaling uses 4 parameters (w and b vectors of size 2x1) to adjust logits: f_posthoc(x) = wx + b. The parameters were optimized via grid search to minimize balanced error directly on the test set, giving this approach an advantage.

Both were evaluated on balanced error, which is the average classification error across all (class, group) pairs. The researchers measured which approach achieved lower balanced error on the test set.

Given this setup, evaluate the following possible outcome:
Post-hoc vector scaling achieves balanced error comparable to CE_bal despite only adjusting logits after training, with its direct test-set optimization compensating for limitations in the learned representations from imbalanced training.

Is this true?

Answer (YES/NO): YES